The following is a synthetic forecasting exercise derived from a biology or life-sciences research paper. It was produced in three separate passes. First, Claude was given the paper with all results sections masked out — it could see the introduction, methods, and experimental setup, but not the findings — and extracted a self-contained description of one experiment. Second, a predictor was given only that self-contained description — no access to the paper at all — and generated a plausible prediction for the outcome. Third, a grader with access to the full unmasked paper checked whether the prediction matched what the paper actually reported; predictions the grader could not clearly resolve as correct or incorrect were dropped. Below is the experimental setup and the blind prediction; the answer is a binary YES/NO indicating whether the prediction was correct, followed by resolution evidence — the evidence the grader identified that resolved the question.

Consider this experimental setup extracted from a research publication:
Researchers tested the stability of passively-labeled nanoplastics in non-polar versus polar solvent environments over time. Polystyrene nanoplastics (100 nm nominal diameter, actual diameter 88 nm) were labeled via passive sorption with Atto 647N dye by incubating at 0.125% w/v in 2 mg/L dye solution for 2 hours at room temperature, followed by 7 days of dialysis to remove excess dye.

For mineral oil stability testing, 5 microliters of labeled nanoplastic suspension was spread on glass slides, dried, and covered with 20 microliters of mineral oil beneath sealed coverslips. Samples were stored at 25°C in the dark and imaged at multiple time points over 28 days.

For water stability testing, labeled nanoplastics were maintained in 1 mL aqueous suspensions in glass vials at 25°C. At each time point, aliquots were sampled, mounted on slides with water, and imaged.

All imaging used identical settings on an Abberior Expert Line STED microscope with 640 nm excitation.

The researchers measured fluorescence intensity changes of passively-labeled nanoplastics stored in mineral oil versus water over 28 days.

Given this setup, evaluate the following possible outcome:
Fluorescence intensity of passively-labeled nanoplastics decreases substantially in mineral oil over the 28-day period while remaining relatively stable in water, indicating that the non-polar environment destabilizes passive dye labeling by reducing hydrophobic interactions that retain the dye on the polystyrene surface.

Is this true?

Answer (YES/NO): NO